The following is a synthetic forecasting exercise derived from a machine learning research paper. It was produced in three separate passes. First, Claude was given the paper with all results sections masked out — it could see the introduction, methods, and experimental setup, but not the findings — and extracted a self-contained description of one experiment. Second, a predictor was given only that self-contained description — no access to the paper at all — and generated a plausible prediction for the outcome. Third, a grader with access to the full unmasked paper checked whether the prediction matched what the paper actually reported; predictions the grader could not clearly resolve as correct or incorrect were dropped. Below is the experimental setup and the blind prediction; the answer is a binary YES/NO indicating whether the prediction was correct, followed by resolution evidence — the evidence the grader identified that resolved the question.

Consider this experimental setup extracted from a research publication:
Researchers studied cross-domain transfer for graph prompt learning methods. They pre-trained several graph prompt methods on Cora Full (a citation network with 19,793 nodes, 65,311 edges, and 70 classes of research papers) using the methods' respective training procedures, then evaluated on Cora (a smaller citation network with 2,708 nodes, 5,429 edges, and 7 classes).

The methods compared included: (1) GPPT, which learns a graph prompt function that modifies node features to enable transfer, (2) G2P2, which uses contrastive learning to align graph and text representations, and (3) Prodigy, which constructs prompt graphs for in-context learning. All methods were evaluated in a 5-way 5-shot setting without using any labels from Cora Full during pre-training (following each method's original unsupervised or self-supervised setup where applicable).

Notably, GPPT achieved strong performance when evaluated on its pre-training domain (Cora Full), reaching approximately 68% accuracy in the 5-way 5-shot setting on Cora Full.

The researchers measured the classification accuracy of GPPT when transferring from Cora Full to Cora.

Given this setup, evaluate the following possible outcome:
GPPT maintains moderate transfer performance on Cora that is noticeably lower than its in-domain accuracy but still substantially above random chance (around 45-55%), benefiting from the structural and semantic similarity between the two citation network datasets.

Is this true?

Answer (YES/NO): NO